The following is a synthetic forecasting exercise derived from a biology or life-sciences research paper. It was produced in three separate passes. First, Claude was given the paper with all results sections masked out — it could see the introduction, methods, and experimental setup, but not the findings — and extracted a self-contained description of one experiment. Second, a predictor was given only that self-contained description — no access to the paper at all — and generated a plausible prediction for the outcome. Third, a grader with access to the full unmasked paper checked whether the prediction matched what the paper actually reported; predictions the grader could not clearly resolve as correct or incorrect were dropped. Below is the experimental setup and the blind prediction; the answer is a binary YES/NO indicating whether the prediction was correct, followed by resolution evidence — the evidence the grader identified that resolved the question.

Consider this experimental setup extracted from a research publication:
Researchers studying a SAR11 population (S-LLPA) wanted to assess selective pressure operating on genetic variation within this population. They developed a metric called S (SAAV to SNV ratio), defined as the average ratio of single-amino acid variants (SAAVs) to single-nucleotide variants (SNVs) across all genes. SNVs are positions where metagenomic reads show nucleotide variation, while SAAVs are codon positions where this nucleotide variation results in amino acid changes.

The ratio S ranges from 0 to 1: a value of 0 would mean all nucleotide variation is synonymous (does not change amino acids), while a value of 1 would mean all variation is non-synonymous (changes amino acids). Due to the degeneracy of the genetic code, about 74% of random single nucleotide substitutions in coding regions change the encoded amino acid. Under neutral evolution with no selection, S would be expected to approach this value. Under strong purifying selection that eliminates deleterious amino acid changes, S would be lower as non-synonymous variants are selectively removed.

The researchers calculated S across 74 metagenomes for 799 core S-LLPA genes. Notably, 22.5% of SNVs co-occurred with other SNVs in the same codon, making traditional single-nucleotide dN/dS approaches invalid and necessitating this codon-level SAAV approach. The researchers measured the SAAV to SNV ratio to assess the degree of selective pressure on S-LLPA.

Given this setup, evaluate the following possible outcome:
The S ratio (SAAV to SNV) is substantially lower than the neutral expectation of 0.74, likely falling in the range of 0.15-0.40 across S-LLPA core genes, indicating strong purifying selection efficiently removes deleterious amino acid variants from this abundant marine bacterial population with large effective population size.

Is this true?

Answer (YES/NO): YES